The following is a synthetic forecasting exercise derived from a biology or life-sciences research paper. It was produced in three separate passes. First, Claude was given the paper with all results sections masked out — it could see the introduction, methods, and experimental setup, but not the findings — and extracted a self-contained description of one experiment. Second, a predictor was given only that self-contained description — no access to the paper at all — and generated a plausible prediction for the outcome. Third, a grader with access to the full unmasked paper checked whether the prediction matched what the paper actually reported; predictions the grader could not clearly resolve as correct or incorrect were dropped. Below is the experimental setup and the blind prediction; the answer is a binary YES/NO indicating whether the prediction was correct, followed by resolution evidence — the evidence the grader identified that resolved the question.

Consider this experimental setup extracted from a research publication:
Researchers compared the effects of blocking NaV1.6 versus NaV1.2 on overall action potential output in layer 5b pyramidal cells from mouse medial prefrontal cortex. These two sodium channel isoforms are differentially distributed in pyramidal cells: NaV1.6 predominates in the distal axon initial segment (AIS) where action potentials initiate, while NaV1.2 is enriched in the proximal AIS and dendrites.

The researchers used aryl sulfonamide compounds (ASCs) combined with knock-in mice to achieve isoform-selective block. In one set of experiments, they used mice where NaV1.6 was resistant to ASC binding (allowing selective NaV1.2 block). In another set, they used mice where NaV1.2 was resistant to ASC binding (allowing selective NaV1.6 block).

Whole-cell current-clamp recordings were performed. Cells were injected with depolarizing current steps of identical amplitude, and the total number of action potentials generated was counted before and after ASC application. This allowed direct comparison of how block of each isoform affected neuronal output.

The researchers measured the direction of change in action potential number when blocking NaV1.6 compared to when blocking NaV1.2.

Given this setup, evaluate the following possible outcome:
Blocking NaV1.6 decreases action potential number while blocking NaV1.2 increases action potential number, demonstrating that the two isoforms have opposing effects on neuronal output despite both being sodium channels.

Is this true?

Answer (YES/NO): YES